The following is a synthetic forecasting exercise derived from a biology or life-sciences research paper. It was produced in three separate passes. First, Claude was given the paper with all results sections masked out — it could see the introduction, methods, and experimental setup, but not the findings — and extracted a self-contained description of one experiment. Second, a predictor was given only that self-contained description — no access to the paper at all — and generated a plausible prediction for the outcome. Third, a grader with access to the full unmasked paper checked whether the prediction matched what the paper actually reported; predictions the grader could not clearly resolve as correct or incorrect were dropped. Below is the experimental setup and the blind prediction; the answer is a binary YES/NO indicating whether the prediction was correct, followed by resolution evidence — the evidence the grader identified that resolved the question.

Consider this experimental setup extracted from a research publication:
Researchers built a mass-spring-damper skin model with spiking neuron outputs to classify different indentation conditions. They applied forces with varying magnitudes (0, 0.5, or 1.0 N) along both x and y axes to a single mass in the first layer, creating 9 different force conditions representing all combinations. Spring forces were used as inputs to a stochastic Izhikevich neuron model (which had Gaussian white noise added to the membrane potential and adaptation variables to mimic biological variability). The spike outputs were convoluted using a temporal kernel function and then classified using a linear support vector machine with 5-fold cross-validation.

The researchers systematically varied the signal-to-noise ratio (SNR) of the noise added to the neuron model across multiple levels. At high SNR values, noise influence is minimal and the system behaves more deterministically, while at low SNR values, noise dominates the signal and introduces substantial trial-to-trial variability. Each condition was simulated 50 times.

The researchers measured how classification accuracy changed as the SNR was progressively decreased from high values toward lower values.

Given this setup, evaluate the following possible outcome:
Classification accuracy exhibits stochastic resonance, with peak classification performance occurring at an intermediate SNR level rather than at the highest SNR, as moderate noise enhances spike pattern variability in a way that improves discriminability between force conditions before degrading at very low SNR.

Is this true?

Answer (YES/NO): NO